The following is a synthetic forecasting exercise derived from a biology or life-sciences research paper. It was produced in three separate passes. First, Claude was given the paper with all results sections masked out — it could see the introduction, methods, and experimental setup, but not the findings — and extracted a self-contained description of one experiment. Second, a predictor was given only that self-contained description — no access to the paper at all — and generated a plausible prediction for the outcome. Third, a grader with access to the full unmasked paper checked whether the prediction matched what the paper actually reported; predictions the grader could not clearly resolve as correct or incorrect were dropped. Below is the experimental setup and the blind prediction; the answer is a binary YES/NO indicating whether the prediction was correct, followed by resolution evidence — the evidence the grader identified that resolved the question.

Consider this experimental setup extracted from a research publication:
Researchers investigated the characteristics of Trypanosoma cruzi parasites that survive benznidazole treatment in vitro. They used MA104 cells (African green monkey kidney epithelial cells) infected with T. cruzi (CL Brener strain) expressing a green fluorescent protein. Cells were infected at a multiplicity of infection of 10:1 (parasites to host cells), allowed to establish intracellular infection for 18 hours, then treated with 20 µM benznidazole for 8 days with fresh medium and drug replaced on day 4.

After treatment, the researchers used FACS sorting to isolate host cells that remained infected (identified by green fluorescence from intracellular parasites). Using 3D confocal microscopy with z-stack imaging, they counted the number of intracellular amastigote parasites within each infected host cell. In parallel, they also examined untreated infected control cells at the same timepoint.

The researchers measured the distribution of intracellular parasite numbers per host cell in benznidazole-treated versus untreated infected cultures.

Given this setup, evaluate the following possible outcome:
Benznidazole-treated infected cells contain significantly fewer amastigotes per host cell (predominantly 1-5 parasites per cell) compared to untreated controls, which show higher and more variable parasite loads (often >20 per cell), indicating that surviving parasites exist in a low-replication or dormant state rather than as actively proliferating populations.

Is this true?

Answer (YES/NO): YES